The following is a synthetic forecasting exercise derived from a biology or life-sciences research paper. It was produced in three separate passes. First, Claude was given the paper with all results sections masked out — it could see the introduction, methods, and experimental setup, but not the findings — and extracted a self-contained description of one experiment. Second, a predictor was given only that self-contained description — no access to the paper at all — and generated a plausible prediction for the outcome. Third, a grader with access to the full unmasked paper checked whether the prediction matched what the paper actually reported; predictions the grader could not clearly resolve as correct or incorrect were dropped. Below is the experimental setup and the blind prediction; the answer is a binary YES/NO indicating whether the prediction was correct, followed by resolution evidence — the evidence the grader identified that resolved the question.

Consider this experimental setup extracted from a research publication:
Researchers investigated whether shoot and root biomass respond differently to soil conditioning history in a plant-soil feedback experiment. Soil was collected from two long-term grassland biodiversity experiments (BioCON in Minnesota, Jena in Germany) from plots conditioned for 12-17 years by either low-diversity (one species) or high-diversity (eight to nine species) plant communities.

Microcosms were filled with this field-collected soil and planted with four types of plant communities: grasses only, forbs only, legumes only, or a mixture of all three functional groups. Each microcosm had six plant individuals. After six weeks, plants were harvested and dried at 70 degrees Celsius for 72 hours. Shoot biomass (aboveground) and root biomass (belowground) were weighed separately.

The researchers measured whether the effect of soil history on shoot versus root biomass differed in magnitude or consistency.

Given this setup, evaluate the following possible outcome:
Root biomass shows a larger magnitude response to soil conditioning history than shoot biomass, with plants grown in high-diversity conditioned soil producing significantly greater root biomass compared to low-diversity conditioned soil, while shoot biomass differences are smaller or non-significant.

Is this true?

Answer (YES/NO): NO